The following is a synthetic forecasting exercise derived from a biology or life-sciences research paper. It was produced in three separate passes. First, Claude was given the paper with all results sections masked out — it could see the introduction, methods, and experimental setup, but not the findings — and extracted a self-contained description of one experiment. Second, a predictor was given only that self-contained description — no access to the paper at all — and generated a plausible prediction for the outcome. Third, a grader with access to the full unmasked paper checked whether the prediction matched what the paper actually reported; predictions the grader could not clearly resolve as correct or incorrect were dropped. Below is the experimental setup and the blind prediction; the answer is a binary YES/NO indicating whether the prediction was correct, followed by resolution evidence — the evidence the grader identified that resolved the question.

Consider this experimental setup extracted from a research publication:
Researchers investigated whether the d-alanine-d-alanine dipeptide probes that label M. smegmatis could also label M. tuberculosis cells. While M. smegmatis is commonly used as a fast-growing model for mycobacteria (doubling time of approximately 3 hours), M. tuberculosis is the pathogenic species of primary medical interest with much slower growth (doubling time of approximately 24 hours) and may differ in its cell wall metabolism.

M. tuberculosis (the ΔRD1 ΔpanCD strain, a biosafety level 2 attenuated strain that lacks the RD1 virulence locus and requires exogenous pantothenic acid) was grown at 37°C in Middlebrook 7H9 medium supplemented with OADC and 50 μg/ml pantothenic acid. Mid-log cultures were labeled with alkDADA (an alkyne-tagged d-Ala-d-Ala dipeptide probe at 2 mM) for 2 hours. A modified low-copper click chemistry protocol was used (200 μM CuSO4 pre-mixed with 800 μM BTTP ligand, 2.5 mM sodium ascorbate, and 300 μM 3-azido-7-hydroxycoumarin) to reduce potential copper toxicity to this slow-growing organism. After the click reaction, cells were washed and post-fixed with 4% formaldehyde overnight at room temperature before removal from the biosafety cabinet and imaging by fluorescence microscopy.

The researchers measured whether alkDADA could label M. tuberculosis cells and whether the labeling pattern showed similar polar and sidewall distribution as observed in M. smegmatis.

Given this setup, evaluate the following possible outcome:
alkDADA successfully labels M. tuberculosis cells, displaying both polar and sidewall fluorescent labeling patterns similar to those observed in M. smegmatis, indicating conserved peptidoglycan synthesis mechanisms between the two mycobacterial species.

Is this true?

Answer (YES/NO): NO